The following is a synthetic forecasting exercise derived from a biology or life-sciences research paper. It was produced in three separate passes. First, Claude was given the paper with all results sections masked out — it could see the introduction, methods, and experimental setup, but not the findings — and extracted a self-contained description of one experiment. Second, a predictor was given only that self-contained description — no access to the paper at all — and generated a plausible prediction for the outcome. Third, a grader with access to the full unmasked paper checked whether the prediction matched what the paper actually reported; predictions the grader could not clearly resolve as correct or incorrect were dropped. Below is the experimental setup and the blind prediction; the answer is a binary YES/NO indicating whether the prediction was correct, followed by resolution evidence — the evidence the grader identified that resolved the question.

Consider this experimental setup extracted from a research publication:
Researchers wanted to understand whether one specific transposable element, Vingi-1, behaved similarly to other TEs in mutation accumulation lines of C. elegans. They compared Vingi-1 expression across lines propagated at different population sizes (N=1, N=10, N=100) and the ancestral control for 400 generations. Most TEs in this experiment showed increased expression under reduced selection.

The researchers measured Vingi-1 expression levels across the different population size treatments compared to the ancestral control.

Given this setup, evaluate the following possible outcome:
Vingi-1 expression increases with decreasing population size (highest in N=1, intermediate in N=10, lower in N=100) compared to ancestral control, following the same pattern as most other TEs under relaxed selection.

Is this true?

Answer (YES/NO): NO